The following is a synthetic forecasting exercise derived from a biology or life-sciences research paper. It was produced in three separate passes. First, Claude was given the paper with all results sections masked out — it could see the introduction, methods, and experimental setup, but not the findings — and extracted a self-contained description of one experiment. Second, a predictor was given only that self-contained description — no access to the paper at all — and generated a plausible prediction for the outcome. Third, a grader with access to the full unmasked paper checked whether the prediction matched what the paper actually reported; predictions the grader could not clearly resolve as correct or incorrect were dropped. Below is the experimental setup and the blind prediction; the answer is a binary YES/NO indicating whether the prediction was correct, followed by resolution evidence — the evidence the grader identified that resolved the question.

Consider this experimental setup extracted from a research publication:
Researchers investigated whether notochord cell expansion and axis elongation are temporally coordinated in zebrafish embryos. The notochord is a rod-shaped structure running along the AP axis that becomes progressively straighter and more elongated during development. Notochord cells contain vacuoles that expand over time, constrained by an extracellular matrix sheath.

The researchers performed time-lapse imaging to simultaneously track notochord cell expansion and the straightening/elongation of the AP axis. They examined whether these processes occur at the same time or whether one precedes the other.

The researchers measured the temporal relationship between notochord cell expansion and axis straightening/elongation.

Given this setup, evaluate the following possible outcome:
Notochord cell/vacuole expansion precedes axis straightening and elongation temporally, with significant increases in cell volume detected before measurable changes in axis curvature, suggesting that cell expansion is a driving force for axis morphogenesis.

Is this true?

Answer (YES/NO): NO